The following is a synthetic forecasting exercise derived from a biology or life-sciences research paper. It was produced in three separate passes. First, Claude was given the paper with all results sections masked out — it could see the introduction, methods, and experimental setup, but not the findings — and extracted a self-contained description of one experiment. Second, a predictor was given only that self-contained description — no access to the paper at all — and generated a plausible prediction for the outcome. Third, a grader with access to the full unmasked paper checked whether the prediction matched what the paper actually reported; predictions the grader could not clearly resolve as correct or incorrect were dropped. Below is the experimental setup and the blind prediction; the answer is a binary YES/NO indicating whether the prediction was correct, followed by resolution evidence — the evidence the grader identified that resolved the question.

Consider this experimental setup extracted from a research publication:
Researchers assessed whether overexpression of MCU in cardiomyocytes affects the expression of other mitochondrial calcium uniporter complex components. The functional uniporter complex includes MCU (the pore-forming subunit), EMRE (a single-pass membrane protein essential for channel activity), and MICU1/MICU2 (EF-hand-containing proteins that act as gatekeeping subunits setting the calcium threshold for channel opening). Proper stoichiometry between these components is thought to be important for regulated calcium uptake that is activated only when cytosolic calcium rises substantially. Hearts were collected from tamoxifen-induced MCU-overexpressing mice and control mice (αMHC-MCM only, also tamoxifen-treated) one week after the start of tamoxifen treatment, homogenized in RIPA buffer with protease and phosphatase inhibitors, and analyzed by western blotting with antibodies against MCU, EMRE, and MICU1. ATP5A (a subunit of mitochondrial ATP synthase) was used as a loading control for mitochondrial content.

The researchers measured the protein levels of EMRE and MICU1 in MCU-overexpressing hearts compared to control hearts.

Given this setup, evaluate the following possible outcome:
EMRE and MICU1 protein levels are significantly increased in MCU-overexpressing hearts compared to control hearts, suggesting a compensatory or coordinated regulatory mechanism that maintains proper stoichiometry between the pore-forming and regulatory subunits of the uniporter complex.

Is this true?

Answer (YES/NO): NO